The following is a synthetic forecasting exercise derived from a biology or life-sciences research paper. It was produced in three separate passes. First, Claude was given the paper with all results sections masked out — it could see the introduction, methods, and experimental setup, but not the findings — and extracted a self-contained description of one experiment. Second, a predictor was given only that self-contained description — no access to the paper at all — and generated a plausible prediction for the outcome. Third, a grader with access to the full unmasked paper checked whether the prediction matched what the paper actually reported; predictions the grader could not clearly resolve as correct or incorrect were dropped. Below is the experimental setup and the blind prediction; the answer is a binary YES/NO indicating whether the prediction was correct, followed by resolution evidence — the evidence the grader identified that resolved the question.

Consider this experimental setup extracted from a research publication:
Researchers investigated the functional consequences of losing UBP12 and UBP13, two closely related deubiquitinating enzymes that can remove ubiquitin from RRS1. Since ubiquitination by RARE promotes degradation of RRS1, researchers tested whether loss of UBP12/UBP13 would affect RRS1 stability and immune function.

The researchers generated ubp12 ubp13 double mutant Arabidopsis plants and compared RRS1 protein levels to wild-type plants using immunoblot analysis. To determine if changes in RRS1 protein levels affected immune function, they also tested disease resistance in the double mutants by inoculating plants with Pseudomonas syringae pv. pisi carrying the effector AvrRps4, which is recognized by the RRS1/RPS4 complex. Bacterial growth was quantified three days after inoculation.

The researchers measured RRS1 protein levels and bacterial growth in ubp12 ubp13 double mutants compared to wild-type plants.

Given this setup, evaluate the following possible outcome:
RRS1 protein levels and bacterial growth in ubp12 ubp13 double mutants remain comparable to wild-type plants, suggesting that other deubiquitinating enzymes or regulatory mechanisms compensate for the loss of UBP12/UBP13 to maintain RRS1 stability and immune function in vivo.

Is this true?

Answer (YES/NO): NO